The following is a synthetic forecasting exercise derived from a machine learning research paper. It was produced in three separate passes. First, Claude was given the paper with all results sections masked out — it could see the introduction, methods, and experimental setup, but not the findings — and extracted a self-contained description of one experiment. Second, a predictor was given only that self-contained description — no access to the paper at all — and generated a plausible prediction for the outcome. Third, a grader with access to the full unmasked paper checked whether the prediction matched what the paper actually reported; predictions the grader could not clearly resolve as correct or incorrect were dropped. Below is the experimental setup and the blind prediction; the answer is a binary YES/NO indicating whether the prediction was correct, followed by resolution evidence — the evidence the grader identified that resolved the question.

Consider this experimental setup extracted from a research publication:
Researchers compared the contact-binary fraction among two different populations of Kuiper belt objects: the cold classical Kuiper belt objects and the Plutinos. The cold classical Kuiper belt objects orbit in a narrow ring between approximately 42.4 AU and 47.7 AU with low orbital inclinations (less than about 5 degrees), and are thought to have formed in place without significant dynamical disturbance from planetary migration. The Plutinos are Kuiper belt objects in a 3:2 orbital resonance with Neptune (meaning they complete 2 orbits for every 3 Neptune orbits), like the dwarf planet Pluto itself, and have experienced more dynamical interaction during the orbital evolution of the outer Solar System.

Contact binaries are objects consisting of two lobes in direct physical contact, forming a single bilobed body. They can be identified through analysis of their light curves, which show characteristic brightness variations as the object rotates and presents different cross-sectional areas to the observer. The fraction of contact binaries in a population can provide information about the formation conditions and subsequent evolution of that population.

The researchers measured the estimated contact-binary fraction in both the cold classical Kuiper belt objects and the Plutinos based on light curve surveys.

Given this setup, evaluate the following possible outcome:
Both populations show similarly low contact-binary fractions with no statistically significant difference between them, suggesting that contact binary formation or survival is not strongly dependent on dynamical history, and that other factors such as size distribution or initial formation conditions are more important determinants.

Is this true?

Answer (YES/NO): NO